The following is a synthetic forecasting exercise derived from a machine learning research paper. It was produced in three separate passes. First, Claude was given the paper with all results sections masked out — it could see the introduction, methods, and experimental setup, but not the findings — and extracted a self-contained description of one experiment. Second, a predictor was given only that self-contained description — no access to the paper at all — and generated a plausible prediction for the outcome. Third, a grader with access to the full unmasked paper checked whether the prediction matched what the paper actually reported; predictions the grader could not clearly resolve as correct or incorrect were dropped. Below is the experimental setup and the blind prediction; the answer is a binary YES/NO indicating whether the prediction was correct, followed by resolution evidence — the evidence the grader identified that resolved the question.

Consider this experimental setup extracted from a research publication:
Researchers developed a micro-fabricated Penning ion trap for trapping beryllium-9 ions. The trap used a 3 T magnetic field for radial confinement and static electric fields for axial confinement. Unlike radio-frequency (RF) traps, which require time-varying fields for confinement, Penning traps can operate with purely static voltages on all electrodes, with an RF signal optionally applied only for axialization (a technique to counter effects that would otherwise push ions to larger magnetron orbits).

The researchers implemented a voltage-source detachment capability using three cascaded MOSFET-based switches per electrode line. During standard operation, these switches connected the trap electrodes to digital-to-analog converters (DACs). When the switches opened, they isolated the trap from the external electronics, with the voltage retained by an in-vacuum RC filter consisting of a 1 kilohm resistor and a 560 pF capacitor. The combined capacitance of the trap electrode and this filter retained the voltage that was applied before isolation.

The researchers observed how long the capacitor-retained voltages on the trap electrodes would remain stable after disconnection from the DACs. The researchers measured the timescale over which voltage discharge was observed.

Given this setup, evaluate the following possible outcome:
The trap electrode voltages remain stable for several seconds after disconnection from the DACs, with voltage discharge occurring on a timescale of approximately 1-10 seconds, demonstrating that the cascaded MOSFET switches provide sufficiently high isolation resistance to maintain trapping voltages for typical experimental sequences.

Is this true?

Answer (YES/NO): NO